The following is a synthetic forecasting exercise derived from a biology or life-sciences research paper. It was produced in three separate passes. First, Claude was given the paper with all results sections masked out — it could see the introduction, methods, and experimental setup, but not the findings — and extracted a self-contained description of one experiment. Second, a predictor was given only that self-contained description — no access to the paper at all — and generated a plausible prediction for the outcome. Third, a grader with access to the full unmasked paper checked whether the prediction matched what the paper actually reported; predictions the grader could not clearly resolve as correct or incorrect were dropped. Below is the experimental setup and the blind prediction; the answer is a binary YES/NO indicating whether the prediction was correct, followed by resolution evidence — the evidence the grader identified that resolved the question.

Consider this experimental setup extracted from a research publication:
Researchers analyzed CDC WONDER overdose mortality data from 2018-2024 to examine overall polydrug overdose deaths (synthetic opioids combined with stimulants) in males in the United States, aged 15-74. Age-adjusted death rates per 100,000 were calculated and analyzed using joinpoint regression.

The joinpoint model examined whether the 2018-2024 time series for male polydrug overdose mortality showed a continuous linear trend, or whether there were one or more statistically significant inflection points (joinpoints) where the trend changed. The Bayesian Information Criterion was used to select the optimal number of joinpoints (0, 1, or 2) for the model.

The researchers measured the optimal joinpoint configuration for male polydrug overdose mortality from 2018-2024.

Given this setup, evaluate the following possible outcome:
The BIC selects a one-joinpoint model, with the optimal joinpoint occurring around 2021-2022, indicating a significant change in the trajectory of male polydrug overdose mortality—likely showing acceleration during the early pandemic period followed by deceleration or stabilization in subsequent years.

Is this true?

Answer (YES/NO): NO